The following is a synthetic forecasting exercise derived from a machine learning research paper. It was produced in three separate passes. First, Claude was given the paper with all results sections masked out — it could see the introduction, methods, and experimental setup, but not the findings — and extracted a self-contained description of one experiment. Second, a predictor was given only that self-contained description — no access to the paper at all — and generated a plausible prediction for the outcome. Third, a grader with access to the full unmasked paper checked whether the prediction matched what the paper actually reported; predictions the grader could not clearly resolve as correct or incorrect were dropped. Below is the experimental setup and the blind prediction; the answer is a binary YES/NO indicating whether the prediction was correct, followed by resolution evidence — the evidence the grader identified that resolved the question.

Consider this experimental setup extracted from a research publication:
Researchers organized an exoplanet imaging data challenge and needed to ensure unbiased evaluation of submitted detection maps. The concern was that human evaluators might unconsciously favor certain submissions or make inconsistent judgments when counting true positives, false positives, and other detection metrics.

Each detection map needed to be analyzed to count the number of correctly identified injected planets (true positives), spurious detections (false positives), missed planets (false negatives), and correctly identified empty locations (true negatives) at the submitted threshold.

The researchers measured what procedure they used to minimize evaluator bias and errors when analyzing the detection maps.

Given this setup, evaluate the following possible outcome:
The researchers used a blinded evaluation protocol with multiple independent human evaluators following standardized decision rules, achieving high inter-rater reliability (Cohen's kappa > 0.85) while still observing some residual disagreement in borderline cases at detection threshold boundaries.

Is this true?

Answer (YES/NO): NO